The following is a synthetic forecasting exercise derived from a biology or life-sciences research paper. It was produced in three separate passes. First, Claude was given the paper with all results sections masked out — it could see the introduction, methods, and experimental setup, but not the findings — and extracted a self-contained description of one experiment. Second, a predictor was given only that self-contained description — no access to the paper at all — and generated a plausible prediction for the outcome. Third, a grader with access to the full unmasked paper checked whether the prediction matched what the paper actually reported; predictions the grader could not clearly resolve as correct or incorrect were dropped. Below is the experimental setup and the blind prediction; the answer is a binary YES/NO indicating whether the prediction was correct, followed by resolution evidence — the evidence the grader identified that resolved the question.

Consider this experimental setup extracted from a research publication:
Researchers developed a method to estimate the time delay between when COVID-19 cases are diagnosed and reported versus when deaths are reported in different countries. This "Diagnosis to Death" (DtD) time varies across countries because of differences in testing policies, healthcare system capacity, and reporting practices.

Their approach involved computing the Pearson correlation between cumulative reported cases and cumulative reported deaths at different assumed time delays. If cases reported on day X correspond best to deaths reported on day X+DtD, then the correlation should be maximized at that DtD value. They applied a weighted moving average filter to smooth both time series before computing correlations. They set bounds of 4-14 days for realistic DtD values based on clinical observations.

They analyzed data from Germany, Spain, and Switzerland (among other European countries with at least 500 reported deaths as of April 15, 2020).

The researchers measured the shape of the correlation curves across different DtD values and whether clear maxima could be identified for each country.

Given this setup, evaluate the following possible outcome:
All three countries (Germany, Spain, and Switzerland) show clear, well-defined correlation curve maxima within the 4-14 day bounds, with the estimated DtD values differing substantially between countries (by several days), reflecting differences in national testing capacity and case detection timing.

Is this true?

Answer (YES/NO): YES